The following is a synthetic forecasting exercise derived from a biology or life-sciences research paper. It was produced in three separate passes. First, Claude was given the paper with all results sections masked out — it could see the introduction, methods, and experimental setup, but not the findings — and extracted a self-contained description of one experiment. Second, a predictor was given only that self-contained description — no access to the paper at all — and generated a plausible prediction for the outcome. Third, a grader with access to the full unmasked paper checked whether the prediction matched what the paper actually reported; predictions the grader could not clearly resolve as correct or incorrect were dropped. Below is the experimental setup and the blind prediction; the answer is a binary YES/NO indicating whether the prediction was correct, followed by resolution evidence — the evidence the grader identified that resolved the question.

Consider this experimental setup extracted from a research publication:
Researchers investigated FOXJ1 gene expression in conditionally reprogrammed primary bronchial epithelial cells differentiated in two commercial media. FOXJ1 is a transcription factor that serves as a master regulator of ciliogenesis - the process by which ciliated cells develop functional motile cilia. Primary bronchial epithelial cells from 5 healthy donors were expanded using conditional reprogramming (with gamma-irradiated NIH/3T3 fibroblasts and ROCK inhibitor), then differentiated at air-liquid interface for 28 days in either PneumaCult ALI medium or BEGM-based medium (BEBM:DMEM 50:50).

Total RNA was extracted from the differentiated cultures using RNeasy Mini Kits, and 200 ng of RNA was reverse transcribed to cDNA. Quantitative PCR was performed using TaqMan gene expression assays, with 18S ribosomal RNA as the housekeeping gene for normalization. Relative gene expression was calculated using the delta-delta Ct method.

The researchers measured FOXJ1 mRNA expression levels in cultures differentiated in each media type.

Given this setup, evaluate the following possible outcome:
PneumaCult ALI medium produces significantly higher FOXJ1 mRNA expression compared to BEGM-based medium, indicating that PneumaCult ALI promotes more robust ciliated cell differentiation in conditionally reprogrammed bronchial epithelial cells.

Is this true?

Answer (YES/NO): YES